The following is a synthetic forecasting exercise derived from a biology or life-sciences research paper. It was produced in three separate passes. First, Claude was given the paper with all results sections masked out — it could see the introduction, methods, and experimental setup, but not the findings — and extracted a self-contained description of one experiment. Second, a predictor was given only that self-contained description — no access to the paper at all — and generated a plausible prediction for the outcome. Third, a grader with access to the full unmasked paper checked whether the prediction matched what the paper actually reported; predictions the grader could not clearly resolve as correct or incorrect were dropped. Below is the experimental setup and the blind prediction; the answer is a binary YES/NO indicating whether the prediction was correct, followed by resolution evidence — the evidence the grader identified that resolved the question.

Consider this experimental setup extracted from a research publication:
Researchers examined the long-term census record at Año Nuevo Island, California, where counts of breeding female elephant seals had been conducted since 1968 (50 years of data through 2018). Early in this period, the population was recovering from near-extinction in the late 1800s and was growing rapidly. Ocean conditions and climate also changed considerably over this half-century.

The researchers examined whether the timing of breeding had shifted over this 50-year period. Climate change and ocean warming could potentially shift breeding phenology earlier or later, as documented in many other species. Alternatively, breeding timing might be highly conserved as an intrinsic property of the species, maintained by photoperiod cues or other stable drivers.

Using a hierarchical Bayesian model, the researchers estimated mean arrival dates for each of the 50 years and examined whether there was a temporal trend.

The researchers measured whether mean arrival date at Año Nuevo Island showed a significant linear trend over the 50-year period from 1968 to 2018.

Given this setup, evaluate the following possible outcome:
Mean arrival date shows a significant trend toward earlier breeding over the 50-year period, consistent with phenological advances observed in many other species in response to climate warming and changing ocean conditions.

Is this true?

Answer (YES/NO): NO